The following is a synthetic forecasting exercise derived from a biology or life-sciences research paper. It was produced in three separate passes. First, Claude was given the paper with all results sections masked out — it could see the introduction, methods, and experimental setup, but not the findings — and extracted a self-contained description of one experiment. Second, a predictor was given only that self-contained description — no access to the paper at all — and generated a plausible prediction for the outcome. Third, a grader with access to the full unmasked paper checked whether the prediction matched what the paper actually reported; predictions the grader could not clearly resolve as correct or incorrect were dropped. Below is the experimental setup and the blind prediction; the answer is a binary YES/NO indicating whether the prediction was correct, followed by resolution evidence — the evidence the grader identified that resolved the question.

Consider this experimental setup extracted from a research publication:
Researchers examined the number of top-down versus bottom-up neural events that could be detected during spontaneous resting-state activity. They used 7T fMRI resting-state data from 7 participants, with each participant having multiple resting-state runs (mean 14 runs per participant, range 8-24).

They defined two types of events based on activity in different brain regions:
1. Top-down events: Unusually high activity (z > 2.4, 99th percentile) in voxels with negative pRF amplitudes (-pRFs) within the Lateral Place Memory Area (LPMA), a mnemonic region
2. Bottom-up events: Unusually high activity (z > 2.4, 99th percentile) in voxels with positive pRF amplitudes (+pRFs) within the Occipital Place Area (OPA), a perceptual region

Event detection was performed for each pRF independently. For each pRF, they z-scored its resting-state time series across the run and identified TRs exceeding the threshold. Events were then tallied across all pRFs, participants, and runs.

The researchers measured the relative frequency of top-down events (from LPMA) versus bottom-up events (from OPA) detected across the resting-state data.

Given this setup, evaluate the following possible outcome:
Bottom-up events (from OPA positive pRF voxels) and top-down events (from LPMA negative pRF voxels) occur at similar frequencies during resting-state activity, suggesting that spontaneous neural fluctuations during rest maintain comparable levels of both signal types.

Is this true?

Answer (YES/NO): YES